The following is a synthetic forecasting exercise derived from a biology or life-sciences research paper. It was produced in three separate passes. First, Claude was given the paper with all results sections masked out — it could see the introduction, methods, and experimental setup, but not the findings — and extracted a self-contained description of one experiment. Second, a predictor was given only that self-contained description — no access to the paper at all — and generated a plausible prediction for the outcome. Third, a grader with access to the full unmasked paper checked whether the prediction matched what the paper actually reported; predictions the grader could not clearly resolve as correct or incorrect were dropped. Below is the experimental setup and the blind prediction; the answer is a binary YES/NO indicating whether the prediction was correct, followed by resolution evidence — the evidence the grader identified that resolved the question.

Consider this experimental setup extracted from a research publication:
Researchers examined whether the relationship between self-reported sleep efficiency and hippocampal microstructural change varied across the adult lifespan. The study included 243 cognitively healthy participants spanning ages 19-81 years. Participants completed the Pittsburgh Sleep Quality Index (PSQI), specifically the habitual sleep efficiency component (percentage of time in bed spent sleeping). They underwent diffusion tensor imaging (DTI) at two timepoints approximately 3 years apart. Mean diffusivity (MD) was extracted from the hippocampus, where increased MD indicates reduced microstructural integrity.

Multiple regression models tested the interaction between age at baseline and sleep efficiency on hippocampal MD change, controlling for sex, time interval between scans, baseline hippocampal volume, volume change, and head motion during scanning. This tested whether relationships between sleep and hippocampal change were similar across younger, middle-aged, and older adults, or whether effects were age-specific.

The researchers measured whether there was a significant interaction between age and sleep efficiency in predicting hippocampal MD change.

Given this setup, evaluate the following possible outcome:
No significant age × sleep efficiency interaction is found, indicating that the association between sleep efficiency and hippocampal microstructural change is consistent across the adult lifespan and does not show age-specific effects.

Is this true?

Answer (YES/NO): YES